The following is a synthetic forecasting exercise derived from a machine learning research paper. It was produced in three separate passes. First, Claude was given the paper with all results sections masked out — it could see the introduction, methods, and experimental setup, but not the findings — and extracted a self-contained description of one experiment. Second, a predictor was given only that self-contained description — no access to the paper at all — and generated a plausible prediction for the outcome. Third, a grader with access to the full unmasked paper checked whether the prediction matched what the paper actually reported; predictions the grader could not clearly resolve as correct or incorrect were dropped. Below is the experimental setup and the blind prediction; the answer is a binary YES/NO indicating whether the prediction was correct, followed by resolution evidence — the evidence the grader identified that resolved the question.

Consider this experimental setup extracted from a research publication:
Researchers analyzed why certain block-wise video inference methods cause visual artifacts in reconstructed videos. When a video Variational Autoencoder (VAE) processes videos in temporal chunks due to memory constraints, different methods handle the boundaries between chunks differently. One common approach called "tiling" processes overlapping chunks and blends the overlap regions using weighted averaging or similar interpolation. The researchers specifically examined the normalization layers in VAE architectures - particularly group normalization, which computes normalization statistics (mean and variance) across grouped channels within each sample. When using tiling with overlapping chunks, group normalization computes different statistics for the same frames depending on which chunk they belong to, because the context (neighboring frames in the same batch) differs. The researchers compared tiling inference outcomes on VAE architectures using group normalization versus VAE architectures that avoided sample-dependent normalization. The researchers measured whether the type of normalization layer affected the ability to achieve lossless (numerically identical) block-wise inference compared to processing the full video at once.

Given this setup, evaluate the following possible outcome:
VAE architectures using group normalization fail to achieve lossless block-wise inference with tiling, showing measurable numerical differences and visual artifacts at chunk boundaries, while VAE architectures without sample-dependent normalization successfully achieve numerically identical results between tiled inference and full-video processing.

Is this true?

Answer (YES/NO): YES